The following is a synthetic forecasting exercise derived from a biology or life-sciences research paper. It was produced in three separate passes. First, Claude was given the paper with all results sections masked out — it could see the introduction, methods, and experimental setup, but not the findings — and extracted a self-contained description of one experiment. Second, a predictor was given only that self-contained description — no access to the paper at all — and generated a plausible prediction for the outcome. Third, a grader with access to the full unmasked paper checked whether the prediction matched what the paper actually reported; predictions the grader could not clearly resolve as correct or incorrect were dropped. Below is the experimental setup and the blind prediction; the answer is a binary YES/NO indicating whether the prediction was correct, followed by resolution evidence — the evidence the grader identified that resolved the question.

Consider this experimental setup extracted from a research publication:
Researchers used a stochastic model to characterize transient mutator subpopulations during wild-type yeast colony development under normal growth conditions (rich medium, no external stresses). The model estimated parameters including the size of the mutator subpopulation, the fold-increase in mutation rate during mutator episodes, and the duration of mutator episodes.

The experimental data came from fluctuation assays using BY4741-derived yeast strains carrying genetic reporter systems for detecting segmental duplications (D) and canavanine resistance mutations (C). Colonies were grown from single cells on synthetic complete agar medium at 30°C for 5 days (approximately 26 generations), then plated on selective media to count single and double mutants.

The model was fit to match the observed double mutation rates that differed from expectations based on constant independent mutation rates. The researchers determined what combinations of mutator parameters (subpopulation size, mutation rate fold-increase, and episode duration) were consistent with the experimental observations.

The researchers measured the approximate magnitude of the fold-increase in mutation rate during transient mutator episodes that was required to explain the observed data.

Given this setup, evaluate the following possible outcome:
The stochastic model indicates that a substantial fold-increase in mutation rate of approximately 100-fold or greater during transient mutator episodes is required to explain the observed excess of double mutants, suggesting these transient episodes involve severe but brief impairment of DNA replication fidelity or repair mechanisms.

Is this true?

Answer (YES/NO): YES